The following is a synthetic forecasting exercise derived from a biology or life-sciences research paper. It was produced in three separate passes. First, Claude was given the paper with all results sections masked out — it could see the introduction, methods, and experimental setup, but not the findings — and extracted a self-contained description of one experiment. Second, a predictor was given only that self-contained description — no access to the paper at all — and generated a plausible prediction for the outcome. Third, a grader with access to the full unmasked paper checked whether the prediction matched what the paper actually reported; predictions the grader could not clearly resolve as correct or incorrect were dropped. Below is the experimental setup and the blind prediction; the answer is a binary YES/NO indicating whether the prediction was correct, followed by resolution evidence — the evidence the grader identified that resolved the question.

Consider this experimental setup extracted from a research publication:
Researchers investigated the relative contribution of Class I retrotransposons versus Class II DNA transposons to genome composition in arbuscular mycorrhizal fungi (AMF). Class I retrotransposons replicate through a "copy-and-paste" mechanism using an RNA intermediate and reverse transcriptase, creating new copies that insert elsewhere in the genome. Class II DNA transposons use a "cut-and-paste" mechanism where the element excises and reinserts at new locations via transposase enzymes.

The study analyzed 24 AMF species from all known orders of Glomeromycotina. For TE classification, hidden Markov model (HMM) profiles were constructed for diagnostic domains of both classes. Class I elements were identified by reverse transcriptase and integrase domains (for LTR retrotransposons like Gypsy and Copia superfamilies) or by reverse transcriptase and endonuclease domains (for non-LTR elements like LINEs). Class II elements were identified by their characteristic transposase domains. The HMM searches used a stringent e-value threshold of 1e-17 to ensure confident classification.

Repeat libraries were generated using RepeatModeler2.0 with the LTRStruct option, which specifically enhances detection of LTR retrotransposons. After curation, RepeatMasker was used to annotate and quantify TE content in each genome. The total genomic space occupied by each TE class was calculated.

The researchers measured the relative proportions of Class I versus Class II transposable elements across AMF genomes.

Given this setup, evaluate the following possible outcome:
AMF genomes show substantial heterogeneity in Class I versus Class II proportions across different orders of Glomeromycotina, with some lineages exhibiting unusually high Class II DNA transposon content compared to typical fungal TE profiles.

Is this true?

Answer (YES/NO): YES